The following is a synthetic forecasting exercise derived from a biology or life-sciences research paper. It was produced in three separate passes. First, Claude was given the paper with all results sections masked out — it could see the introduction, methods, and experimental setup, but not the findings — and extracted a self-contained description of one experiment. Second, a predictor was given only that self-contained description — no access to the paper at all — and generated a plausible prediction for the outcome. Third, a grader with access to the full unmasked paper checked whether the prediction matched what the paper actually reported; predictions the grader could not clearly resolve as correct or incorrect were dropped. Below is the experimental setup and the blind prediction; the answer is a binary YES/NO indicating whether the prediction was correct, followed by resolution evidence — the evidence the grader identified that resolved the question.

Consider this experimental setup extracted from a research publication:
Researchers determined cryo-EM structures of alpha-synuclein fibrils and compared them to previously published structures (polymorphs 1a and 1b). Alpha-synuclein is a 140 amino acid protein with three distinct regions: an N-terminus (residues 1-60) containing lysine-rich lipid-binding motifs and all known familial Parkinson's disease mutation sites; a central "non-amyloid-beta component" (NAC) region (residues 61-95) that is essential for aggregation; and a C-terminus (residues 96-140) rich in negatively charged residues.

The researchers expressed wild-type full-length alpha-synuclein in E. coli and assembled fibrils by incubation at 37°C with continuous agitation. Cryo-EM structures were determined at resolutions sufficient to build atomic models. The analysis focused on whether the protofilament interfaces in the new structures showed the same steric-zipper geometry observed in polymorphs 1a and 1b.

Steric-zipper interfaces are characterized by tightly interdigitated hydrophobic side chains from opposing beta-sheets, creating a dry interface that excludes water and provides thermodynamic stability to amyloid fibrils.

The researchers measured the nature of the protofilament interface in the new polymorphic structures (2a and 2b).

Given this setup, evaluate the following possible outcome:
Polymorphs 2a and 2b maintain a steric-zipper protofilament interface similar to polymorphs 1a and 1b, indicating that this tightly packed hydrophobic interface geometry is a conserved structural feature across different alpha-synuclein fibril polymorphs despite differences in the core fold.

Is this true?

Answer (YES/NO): NO